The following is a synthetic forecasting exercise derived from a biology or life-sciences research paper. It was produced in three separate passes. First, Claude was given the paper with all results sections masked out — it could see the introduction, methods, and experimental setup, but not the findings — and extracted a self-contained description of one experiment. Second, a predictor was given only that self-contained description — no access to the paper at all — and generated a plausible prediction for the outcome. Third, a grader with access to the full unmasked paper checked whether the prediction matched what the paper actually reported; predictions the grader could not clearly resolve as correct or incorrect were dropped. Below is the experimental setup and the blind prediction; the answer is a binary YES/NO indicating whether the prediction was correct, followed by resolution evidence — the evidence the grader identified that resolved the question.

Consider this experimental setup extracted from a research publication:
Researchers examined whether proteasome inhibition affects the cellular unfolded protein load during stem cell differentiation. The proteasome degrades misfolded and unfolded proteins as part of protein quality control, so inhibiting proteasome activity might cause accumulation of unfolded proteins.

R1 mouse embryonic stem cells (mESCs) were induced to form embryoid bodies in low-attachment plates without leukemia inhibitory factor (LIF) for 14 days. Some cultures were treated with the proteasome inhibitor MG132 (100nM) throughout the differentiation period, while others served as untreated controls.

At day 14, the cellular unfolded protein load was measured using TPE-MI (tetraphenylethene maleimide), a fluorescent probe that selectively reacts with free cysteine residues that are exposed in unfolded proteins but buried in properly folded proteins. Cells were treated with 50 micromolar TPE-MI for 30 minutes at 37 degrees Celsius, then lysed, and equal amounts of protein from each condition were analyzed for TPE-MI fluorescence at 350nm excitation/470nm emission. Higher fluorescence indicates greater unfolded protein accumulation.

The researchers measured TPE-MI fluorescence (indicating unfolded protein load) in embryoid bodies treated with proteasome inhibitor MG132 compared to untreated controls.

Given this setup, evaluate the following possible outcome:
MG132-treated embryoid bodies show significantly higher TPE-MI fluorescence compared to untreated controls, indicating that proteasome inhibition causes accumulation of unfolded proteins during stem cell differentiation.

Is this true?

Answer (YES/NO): NO